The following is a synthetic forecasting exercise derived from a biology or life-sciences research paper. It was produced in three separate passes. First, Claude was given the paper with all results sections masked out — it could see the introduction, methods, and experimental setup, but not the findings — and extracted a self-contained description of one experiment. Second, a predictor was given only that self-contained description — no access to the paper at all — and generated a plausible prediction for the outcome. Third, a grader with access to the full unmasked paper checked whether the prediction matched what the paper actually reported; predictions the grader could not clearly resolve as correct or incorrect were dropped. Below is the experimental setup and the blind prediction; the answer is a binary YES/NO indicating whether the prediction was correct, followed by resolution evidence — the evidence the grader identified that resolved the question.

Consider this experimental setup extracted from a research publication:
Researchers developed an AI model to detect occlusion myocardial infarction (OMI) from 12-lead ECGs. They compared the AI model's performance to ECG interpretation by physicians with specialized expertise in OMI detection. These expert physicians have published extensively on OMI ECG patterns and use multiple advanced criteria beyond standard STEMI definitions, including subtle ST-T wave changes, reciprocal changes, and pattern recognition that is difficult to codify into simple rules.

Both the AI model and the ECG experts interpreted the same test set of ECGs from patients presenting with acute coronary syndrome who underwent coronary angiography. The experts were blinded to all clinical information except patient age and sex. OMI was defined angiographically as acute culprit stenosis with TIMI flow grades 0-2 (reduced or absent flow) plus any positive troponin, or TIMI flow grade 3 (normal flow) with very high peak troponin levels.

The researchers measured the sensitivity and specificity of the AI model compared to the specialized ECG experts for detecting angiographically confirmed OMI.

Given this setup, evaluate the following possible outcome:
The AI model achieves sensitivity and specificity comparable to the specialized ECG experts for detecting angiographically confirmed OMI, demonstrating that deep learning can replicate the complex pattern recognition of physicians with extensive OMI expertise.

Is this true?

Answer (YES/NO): YES